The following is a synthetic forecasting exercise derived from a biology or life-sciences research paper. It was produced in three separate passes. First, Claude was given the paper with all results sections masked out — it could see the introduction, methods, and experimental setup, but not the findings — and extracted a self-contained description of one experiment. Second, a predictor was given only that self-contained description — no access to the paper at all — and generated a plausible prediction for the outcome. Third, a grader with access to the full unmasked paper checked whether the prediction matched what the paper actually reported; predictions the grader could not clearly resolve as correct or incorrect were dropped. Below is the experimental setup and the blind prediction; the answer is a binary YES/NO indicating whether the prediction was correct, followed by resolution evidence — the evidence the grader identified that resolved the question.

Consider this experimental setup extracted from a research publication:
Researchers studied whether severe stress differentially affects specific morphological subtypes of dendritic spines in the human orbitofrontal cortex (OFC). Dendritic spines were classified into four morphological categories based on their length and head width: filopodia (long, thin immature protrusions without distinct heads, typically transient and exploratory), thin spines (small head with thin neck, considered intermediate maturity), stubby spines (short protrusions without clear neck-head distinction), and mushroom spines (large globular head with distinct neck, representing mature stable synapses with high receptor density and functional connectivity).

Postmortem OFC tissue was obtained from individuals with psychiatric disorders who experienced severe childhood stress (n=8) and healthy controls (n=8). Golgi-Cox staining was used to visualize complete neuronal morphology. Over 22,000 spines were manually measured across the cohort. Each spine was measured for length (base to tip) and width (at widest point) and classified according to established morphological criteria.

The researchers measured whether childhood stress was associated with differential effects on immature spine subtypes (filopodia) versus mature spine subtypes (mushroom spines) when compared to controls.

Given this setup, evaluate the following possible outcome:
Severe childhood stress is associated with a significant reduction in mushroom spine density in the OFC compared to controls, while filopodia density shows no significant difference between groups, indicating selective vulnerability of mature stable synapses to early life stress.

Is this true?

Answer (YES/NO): YES